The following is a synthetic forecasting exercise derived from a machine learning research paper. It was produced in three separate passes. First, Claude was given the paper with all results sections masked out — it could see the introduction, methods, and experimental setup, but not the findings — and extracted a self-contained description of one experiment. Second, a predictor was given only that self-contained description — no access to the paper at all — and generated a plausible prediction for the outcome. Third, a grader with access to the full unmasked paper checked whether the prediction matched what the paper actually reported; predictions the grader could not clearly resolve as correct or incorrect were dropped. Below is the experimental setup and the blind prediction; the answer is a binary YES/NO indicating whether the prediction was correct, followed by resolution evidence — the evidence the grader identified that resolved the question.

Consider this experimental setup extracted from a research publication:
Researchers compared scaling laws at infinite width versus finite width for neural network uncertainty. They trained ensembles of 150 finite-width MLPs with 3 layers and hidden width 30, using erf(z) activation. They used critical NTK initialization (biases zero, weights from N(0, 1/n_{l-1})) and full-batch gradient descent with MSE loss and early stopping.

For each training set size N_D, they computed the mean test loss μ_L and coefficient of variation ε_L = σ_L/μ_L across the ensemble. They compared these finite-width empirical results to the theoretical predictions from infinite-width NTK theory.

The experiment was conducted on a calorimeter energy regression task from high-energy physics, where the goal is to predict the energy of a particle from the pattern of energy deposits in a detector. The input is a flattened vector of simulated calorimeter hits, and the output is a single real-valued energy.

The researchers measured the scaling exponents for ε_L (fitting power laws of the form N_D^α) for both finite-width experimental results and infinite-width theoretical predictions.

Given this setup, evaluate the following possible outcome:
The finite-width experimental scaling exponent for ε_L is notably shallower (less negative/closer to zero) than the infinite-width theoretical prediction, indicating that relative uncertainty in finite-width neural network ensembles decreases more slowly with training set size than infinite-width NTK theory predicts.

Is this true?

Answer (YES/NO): NO